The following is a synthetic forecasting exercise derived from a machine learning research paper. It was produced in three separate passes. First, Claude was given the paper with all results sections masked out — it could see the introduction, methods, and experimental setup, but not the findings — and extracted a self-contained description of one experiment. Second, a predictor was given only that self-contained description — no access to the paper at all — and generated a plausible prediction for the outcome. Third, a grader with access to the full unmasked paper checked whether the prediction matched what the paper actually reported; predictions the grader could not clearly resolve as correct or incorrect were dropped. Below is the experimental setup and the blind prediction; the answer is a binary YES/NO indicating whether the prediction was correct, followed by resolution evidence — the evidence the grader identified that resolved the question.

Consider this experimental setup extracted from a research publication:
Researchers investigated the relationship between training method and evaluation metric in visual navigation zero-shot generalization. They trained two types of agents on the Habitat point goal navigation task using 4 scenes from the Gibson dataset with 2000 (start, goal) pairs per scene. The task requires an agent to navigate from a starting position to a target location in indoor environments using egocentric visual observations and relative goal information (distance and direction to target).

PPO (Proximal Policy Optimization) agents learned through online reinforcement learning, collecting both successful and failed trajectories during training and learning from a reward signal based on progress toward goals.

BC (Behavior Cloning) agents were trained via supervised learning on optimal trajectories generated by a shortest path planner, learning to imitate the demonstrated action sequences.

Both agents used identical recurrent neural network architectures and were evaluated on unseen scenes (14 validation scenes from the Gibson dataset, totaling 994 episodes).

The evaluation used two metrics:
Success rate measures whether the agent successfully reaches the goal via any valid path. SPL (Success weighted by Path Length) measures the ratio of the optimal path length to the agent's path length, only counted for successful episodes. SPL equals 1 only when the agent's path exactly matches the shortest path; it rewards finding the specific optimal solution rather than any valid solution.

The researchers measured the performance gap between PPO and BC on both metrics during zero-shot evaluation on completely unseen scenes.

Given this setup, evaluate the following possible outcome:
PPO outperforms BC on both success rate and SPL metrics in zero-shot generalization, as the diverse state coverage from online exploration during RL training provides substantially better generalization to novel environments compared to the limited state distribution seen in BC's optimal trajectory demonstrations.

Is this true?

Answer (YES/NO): YES